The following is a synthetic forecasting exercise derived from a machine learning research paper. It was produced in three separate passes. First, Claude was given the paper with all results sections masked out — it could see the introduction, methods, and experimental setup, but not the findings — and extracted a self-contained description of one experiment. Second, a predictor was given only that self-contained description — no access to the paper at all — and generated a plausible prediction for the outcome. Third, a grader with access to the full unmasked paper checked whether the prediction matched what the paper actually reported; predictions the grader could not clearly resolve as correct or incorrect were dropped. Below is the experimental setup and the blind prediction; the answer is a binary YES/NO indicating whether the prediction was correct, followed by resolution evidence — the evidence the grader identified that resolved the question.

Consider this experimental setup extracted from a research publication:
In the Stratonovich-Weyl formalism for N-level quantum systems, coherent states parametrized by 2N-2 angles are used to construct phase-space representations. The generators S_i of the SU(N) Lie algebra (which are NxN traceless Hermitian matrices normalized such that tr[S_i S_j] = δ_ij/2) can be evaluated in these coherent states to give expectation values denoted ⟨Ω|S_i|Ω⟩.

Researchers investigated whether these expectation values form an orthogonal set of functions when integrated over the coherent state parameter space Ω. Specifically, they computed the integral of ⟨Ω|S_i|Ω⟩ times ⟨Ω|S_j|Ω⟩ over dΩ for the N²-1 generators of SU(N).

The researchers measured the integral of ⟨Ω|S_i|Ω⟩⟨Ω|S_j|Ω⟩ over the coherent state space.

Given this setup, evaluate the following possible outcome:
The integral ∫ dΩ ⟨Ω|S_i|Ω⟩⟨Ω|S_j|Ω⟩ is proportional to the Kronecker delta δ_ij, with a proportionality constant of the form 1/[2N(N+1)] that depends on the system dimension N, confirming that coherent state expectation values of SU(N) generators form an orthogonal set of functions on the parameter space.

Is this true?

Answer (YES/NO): NO